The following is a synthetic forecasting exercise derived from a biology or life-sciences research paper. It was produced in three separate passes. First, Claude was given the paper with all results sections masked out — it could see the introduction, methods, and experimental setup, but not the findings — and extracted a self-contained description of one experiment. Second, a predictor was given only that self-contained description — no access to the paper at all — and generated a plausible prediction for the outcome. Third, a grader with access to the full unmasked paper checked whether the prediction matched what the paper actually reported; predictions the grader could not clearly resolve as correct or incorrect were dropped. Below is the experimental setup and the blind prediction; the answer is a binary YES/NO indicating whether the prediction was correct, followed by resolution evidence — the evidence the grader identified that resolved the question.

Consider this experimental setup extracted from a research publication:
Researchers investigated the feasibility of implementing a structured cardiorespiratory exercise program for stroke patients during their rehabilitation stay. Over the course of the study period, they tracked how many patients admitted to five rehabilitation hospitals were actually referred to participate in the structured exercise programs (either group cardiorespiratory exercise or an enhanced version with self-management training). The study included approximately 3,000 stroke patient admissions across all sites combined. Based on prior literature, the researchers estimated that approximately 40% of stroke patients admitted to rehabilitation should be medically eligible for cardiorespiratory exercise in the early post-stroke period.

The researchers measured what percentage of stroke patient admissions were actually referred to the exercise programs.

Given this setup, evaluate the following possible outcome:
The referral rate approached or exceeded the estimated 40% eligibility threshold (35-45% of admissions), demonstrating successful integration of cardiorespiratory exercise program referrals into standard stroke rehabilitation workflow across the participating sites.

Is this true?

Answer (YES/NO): NO